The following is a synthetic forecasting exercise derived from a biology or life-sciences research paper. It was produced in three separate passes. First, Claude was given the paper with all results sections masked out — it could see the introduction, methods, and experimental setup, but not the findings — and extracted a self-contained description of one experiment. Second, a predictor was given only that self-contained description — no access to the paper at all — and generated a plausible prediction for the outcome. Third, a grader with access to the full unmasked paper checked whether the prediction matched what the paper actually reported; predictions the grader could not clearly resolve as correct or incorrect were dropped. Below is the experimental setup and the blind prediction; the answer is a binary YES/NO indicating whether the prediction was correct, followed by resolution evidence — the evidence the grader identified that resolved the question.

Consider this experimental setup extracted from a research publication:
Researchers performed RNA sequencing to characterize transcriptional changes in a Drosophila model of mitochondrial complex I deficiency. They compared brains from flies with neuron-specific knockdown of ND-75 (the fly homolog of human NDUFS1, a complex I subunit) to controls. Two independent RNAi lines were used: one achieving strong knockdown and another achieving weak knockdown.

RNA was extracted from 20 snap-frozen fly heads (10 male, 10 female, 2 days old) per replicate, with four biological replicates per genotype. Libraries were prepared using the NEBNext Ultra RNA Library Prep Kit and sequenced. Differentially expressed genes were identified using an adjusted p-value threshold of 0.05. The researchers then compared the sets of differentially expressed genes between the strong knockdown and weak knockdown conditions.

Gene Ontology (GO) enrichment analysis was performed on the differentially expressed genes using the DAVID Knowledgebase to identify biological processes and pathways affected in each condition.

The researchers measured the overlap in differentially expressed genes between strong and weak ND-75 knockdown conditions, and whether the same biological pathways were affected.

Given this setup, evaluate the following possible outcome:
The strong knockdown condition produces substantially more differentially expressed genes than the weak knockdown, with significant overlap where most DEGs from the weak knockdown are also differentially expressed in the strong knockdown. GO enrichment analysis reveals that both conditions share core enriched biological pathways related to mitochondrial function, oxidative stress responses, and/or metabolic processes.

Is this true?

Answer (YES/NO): NO